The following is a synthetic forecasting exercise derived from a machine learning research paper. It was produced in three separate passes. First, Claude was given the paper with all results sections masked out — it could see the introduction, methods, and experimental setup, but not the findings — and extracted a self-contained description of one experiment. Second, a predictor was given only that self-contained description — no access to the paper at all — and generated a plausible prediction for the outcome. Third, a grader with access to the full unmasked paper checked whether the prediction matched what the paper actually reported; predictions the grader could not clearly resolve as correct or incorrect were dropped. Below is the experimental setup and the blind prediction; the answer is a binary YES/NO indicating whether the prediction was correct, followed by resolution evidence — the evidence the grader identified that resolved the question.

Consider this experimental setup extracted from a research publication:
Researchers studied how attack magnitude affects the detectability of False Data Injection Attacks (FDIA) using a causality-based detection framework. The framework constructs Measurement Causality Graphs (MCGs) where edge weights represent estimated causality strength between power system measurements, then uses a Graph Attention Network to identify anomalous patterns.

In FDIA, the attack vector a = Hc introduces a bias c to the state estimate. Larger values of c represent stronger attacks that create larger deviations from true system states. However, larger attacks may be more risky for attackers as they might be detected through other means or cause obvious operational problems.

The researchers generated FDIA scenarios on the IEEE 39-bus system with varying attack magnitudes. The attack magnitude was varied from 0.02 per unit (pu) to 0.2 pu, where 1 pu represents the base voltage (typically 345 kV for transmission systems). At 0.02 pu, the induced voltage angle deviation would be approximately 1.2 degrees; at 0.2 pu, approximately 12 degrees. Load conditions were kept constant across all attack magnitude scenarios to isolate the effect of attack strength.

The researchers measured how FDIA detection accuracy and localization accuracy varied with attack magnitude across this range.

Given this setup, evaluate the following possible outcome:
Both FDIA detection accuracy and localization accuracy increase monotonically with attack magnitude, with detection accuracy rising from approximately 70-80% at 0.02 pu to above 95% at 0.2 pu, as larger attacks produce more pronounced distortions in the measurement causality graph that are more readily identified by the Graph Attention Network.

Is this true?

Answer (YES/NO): NO